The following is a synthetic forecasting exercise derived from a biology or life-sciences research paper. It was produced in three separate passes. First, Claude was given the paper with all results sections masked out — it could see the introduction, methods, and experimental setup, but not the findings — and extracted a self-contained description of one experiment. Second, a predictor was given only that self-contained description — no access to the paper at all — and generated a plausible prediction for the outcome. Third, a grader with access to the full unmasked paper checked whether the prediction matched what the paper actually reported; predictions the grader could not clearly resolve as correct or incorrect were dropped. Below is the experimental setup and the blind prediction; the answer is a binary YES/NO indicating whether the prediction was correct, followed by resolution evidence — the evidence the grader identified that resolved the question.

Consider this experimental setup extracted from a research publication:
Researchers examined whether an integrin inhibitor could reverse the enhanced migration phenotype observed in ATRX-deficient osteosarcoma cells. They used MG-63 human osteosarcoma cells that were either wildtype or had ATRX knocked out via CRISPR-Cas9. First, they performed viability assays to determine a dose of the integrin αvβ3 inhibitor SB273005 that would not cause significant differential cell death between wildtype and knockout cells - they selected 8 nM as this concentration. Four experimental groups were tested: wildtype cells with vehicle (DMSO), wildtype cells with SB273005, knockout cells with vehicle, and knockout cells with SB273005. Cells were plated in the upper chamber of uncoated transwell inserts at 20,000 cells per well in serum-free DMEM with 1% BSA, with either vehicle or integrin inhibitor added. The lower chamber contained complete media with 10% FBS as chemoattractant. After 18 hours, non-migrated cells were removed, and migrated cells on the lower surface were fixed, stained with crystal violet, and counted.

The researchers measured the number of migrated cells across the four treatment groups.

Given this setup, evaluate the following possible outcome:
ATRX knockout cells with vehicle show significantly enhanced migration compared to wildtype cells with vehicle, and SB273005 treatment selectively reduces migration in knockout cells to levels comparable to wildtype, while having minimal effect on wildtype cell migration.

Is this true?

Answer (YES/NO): YES